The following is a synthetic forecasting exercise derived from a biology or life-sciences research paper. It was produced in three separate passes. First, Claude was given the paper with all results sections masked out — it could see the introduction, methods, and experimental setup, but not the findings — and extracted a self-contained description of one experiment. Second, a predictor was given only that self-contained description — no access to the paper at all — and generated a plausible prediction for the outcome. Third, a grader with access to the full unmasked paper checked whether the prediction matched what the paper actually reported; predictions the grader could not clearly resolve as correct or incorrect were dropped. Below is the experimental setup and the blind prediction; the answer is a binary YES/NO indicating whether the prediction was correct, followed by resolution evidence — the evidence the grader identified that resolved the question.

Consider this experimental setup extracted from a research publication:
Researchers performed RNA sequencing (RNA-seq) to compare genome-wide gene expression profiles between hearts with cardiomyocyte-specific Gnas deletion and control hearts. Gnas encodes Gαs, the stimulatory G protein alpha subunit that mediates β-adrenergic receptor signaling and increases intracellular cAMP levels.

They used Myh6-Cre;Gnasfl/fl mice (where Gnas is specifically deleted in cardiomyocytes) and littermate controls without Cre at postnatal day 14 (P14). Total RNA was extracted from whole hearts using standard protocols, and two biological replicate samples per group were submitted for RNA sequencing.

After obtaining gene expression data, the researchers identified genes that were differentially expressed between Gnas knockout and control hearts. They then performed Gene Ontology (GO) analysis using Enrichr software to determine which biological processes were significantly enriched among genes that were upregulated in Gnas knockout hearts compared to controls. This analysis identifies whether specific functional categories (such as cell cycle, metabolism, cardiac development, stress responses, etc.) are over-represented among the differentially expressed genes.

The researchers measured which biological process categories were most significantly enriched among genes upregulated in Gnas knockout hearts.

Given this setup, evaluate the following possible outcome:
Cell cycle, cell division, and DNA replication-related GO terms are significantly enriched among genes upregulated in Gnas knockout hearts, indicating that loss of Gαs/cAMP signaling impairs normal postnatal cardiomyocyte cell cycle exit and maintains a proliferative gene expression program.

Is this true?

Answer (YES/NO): NO